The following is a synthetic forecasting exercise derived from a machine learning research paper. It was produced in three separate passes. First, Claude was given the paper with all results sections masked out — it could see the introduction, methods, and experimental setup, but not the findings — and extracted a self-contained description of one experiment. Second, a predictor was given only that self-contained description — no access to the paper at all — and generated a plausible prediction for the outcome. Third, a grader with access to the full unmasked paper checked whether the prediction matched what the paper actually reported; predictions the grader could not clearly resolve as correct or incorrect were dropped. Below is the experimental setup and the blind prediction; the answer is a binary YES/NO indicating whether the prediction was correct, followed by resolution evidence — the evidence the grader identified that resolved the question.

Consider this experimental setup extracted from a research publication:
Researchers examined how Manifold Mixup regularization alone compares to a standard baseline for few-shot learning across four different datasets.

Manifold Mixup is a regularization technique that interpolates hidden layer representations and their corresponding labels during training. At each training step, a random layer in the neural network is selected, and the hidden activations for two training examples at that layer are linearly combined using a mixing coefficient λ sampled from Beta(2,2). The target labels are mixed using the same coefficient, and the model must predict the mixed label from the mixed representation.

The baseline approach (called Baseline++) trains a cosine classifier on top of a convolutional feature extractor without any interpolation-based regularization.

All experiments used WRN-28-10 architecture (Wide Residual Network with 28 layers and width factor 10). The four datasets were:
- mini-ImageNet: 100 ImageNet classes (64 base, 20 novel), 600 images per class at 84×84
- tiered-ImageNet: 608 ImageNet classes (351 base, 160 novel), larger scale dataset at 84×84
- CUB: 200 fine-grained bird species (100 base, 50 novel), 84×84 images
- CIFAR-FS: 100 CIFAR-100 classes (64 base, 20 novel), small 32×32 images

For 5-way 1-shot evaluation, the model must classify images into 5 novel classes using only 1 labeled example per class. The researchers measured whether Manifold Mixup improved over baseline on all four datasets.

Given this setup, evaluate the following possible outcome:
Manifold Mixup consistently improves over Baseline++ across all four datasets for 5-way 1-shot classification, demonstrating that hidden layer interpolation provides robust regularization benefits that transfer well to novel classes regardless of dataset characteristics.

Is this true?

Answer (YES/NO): NO